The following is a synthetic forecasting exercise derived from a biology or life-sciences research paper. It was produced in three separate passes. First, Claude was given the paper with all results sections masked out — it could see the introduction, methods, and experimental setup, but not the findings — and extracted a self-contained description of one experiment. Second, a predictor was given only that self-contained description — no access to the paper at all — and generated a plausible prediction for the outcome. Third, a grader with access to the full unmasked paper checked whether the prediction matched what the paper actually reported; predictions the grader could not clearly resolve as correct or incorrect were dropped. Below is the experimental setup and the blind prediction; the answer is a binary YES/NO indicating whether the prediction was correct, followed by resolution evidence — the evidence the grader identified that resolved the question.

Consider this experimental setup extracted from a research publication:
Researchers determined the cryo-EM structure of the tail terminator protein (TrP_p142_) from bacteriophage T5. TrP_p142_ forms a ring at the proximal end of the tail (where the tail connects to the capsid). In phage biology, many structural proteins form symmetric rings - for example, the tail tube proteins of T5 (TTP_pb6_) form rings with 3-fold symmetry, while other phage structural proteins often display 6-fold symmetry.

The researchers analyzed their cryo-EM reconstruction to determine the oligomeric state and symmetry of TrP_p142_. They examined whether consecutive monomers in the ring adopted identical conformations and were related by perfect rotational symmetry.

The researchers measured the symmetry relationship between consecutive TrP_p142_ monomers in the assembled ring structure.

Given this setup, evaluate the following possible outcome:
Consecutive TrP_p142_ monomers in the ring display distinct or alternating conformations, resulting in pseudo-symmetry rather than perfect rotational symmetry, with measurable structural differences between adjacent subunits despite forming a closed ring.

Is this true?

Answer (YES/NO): YES